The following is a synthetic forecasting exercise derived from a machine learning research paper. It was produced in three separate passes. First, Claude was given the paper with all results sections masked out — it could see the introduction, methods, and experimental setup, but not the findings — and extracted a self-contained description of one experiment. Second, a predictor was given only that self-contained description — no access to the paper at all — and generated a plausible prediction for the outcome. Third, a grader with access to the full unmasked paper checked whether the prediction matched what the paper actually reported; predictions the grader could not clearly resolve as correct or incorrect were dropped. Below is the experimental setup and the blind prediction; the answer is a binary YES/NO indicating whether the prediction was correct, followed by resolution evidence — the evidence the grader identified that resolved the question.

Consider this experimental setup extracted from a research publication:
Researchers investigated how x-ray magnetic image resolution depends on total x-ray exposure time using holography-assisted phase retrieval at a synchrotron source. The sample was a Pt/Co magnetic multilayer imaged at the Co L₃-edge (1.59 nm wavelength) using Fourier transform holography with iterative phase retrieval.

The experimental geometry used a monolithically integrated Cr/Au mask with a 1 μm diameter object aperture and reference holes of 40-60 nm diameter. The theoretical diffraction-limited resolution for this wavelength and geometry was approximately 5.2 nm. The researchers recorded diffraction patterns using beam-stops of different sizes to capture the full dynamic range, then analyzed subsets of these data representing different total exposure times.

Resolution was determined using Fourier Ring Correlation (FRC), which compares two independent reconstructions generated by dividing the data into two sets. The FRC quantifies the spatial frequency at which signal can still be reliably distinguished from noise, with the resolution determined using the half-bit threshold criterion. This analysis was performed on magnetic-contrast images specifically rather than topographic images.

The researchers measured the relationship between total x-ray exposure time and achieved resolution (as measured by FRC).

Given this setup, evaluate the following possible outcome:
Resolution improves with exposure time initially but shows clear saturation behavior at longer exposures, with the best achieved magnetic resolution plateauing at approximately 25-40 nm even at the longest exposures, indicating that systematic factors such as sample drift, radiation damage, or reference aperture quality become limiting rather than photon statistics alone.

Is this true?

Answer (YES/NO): NO